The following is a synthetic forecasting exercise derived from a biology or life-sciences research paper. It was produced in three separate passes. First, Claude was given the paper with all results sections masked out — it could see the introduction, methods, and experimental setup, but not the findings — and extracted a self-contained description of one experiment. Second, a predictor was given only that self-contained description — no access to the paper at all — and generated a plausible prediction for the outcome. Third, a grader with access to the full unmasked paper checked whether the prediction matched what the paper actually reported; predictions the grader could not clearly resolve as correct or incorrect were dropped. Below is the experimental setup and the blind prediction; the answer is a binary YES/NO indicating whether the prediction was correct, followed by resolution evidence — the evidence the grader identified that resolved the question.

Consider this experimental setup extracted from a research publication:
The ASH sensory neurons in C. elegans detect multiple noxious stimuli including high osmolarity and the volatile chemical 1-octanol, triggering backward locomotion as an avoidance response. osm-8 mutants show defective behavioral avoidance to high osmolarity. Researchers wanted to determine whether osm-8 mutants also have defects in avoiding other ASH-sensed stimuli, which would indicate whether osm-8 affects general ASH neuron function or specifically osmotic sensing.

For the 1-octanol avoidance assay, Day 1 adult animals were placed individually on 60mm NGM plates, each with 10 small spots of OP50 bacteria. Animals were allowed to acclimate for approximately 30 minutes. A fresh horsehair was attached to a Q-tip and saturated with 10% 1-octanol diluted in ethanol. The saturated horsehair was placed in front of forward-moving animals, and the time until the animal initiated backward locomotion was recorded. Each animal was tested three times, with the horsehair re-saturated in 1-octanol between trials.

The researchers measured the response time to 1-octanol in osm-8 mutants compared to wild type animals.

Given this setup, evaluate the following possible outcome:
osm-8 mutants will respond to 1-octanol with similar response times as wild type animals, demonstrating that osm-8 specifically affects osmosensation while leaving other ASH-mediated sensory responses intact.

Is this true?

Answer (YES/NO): YES